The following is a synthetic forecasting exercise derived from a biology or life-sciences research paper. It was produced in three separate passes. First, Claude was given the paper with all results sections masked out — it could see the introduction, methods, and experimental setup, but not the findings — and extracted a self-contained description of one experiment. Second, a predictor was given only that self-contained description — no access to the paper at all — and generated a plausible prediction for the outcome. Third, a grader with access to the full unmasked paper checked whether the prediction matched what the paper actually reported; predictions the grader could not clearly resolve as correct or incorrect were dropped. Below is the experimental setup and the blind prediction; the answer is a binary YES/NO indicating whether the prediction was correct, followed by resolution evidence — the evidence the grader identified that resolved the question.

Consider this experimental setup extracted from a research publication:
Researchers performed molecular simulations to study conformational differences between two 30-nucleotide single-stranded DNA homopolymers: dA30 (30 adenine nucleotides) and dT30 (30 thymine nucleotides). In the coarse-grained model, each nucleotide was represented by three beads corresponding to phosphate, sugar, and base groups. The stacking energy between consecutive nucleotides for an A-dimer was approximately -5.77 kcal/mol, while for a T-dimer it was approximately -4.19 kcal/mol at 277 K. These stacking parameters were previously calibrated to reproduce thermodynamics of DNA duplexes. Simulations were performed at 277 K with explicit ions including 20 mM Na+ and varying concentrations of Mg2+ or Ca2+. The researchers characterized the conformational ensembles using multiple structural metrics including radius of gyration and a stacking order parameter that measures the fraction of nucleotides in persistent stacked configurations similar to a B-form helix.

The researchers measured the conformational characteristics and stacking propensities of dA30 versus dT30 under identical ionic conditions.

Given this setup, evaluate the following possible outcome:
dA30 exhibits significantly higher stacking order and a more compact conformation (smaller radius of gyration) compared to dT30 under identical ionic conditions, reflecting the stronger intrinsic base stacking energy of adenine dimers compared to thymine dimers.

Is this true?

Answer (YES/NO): NO